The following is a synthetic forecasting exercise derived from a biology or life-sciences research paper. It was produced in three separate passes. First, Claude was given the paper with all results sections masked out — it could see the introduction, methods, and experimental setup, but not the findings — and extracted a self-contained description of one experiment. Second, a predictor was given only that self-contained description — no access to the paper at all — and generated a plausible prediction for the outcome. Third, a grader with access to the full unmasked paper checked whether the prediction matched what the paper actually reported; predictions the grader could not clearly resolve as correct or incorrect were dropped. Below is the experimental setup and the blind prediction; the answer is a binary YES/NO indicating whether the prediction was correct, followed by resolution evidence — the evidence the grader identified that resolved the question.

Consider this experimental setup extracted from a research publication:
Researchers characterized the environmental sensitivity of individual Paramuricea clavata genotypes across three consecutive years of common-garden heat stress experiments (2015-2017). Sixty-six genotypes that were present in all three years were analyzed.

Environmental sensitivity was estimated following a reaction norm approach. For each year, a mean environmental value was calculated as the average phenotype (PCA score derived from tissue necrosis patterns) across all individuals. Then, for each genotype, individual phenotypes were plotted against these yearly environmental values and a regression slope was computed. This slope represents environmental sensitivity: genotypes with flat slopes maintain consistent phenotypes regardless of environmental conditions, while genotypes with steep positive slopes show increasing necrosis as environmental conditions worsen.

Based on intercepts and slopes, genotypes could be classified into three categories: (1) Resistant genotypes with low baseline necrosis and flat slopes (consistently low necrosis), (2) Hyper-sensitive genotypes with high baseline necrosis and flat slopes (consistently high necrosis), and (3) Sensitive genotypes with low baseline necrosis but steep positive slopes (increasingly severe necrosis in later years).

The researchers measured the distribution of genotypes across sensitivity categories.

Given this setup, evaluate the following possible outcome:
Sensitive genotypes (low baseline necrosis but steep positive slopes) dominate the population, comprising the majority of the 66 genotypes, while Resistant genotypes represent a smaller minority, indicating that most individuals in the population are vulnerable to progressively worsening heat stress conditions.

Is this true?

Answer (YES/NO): NO